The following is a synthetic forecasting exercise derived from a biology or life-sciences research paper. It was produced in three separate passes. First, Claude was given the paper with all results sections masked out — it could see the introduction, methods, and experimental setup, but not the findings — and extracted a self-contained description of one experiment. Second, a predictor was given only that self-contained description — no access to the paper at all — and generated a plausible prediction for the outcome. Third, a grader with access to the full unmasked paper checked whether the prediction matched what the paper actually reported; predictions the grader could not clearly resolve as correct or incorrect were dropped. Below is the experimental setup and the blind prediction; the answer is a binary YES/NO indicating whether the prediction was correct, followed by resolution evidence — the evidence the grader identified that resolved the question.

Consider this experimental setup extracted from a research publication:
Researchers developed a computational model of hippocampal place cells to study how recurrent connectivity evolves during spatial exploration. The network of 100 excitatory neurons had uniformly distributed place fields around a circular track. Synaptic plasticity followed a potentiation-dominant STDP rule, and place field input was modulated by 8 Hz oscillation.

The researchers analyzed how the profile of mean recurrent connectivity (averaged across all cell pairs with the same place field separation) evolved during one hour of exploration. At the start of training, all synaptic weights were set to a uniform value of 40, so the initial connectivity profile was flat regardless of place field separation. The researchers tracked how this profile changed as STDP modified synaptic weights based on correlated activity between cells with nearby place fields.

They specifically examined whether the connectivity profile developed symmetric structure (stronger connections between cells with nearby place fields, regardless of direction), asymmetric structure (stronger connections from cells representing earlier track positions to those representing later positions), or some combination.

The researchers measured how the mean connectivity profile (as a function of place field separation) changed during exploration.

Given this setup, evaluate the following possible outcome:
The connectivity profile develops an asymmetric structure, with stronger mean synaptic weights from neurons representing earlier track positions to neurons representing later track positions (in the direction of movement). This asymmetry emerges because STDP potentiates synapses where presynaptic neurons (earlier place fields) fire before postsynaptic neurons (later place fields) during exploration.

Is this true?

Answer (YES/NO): NO